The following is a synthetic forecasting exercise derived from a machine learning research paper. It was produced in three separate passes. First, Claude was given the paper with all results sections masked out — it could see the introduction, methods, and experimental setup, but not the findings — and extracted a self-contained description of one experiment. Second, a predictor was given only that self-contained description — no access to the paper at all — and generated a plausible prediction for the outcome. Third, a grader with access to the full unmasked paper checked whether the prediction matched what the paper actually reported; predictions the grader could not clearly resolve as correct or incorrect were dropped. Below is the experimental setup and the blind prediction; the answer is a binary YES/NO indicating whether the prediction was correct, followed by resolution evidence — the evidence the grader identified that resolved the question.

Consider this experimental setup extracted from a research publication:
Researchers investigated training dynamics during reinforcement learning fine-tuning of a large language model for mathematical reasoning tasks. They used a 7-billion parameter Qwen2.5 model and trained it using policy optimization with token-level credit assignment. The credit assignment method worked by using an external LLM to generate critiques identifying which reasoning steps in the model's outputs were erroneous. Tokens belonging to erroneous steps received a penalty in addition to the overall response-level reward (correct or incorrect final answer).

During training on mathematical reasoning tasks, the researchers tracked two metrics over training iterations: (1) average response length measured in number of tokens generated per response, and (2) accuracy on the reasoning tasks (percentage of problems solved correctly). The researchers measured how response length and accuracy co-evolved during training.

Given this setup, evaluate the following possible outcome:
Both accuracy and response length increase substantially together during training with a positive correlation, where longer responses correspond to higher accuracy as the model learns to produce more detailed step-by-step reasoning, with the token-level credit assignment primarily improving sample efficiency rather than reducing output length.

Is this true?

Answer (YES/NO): NO